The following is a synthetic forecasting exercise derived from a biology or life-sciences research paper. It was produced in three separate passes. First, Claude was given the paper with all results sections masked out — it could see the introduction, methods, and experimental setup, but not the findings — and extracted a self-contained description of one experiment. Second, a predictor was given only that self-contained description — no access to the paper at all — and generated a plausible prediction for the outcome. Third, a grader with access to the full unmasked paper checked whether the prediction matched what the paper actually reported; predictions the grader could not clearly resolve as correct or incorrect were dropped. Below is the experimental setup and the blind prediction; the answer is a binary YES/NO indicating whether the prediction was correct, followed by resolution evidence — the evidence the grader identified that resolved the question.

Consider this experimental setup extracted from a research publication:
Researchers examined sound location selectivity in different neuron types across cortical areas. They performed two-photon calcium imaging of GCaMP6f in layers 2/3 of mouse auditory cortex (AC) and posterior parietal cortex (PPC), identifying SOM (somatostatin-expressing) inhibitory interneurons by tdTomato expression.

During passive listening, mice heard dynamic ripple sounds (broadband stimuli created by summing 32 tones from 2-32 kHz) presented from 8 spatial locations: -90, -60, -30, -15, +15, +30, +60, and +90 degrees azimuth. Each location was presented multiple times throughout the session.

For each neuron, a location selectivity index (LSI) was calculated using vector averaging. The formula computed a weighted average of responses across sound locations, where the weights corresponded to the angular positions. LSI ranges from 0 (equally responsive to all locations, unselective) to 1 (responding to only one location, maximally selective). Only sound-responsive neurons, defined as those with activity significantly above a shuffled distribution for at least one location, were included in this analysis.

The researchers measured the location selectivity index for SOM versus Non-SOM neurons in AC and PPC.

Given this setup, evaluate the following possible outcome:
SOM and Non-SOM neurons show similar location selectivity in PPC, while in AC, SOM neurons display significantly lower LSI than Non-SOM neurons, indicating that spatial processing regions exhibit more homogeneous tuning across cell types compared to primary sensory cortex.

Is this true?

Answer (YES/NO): NO